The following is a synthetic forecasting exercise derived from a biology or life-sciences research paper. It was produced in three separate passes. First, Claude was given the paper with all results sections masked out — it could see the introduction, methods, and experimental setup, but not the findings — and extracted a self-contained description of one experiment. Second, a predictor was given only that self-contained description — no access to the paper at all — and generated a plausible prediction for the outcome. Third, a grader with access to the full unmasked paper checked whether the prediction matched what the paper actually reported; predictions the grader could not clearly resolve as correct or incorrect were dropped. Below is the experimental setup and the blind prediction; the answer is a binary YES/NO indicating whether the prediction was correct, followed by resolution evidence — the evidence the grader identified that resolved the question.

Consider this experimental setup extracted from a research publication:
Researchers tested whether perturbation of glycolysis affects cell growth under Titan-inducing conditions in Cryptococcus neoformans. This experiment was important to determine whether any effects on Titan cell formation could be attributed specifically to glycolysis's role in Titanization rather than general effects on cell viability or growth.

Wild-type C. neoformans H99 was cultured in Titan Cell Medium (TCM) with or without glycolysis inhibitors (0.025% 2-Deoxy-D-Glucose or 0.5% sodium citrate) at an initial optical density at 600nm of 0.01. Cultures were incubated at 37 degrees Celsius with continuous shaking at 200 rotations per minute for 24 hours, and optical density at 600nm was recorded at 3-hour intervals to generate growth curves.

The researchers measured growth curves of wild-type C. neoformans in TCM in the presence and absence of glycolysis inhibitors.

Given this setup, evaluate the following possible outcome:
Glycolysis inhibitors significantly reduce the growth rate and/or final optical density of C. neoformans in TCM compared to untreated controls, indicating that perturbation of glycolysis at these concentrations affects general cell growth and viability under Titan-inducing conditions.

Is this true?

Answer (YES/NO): NO